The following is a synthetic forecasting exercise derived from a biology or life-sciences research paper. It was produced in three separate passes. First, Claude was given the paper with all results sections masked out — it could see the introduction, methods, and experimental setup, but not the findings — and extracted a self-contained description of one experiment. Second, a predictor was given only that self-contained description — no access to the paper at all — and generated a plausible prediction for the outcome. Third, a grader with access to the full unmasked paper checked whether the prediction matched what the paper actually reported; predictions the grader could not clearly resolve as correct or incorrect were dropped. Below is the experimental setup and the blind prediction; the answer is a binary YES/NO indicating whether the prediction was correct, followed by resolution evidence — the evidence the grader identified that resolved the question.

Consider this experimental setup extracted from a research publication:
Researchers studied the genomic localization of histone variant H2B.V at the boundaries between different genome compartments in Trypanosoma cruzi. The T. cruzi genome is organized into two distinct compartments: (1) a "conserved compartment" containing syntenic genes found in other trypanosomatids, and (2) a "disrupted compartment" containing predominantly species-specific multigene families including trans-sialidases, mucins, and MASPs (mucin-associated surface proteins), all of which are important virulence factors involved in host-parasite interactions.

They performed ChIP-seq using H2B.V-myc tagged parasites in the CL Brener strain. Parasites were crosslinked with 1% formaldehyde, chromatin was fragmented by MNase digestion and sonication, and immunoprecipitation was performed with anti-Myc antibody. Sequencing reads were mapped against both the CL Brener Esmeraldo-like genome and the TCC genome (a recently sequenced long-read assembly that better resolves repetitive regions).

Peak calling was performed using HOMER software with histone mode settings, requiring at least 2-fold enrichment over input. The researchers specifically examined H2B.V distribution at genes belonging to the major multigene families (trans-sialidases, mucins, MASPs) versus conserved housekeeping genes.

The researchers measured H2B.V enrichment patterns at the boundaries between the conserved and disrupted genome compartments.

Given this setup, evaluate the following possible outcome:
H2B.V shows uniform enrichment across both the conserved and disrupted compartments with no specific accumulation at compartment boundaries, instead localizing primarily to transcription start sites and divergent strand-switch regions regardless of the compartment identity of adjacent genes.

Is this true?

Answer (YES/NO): NO